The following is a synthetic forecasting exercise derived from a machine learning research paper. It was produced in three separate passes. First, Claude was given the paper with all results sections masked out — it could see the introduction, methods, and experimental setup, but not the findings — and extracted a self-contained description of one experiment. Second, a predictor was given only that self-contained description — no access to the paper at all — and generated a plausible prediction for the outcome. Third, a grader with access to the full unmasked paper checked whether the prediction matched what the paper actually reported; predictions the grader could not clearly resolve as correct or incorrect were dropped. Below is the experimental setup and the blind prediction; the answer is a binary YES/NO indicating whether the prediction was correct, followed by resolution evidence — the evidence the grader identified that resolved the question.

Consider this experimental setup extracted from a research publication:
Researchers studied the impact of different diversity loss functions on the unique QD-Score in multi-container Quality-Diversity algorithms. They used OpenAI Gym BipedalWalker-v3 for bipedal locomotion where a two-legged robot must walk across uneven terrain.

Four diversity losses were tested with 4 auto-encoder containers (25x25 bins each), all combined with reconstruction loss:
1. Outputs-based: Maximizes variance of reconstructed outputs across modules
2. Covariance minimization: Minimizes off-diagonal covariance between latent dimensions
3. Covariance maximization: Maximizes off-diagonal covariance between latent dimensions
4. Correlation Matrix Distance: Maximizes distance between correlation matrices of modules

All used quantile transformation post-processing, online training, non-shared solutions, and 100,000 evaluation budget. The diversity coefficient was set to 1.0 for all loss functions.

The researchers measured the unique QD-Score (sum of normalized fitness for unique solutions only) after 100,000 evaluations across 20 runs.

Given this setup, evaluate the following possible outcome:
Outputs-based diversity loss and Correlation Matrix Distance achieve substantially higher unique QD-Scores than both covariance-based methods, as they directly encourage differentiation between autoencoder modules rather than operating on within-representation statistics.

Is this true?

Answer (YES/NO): NO